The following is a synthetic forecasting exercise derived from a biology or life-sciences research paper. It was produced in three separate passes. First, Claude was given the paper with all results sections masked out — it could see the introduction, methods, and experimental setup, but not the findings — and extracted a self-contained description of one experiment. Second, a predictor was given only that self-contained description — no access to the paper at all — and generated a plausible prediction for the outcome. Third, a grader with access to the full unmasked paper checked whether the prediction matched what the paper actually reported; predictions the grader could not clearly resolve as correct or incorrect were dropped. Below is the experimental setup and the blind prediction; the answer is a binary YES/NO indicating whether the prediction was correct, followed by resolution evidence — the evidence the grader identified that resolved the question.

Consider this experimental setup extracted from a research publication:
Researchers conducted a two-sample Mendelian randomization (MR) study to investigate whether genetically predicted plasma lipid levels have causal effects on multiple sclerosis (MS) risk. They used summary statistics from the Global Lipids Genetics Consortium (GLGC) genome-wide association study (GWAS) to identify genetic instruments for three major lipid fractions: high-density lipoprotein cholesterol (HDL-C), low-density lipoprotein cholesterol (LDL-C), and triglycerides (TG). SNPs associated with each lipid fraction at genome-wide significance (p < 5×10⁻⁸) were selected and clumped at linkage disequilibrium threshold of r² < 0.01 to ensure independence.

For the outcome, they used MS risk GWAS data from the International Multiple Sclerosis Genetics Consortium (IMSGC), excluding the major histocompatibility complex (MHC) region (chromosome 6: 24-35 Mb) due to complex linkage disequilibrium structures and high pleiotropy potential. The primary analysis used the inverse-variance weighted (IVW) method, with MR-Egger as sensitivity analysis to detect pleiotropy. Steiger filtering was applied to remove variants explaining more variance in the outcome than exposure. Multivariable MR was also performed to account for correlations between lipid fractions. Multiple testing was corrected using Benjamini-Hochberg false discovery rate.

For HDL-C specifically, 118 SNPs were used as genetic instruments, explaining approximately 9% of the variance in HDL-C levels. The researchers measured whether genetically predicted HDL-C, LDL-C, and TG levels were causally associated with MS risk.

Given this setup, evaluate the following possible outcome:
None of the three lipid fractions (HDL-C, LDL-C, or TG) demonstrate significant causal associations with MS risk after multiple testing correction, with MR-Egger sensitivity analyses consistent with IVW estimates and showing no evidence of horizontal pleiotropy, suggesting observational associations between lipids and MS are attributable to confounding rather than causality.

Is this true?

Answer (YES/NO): NO